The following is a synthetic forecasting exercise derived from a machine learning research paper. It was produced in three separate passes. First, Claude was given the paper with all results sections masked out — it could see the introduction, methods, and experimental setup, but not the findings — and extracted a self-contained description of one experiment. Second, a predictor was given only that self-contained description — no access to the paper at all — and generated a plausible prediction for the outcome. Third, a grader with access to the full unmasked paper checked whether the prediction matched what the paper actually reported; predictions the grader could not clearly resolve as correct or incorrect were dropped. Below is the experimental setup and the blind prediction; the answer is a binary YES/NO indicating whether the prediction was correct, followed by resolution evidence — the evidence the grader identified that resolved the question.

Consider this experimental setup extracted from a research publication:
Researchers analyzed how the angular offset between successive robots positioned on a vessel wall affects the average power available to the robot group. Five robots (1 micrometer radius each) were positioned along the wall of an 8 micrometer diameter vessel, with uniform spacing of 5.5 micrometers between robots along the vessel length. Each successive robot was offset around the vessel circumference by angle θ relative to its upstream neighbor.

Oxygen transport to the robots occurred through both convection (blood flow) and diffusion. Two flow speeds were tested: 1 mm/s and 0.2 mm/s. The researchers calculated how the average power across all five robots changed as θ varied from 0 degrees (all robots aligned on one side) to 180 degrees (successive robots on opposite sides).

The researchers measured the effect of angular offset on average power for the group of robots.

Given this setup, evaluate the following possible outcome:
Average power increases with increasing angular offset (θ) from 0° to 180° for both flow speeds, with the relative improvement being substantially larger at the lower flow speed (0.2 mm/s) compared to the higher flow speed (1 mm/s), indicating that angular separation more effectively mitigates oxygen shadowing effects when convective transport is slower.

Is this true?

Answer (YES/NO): NO